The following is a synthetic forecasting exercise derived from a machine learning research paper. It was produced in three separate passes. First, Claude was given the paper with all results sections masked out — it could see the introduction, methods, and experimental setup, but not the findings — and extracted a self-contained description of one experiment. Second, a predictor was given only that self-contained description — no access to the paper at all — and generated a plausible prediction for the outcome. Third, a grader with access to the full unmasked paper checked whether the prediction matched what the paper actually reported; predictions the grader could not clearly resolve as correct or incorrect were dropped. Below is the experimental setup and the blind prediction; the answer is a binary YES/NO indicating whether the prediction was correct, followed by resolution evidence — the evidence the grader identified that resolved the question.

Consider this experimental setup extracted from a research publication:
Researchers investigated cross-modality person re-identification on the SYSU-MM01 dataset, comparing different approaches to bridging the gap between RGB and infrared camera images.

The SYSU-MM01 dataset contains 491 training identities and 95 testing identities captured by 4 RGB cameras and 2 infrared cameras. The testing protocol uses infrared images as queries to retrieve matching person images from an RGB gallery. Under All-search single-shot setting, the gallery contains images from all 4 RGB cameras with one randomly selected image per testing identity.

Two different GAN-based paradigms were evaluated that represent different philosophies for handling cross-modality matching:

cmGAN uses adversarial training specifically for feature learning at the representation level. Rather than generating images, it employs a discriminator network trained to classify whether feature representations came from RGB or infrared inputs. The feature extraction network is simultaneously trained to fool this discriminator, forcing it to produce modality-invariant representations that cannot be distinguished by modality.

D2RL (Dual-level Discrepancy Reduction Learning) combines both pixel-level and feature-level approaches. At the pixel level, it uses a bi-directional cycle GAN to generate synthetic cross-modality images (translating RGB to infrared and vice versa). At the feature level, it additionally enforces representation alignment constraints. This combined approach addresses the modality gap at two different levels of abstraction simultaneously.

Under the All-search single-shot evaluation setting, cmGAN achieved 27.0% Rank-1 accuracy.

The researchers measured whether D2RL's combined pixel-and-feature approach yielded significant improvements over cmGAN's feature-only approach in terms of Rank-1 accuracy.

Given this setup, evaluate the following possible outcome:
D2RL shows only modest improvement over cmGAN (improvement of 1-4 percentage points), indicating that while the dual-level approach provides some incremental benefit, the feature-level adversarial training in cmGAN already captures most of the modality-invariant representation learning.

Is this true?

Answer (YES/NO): YES